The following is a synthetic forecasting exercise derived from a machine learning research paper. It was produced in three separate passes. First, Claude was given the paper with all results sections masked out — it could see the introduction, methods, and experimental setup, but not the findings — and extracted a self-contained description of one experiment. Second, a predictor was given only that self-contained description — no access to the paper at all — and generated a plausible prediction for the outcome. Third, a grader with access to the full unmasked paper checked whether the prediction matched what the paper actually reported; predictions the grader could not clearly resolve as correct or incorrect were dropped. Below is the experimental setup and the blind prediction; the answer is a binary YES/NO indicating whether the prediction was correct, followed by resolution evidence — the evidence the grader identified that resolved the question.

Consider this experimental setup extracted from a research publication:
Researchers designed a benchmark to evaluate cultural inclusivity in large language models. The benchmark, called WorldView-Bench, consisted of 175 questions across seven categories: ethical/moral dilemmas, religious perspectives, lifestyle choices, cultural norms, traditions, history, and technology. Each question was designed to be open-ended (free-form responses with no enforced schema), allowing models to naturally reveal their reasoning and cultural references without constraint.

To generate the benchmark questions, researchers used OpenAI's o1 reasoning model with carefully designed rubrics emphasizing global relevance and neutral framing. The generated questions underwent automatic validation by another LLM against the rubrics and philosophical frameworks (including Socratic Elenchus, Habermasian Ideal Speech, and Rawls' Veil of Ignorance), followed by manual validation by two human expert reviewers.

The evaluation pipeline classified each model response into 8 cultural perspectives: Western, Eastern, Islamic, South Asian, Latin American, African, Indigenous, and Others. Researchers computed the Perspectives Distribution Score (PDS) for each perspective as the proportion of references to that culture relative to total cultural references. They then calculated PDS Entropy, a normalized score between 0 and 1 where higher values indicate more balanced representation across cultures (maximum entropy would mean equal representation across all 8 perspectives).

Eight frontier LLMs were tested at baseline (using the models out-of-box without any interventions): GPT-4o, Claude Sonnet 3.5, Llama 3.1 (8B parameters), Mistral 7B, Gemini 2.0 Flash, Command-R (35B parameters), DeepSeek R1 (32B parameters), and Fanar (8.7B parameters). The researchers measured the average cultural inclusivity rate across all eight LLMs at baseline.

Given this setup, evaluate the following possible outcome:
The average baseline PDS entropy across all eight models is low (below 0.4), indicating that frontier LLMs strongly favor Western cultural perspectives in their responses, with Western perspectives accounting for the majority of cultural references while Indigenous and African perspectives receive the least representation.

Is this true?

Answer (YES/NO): YES